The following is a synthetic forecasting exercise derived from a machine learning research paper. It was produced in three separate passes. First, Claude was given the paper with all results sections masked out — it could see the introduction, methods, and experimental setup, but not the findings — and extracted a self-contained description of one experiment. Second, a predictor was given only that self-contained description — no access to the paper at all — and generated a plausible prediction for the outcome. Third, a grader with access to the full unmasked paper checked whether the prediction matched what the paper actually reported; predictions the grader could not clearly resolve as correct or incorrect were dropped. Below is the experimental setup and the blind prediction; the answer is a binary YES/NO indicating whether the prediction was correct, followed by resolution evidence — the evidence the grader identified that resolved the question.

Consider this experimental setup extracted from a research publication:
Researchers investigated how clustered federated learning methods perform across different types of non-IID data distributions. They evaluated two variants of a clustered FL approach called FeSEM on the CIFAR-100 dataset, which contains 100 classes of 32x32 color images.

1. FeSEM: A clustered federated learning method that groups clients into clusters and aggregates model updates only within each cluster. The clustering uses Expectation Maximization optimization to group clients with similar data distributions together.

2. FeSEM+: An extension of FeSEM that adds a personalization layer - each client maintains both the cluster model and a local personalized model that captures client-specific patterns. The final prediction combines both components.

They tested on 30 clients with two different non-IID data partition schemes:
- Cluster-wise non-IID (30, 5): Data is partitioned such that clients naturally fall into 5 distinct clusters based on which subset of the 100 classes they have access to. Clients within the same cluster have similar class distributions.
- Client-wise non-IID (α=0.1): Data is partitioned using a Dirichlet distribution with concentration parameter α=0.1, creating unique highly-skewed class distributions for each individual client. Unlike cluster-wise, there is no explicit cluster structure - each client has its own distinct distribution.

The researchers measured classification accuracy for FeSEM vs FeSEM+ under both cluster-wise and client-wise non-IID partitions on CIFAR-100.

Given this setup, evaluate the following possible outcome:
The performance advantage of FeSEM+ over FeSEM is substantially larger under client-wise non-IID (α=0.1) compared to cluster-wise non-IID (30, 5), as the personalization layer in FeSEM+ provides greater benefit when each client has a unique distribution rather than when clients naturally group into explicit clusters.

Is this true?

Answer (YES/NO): YES